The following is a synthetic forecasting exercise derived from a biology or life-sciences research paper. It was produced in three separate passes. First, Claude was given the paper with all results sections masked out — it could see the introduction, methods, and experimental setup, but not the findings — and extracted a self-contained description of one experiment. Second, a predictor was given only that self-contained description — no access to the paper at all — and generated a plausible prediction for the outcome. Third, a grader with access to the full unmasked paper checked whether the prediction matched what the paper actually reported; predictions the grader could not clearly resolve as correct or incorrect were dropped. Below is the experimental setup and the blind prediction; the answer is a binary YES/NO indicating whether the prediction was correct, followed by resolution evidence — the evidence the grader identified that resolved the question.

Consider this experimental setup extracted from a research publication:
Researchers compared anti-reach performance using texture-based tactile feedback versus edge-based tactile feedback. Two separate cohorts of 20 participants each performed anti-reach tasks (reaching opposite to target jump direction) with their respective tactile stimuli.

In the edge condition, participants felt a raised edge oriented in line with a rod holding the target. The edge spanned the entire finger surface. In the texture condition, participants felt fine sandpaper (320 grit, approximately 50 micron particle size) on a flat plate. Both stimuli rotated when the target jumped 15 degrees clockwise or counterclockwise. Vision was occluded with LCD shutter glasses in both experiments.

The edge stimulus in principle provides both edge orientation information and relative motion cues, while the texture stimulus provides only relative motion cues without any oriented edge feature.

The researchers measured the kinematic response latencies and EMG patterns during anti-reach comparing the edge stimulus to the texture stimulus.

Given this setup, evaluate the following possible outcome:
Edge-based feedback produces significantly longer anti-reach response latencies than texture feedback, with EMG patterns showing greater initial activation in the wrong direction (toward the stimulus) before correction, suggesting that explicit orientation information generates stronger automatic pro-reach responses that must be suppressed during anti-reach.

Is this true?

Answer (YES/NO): NO